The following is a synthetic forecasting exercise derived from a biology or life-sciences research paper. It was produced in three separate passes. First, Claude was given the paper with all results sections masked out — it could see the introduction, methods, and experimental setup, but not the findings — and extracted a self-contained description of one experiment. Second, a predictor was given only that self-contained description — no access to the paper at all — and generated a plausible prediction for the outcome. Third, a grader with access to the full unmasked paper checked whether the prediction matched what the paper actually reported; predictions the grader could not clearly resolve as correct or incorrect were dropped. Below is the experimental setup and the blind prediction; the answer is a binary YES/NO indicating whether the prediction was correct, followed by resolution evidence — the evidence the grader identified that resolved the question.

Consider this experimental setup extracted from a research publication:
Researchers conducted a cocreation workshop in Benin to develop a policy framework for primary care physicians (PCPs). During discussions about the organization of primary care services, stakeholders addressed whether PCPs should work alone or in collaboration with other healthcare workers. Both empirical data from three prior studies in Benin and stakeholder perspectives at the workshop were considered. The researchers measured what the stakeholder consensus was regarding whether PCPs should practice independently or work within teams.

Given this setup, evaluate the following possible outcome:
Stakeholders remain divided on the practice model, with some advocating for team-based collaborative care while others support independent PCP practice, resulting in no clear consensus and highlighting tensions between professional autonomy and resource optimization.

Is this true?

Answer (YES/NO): NO